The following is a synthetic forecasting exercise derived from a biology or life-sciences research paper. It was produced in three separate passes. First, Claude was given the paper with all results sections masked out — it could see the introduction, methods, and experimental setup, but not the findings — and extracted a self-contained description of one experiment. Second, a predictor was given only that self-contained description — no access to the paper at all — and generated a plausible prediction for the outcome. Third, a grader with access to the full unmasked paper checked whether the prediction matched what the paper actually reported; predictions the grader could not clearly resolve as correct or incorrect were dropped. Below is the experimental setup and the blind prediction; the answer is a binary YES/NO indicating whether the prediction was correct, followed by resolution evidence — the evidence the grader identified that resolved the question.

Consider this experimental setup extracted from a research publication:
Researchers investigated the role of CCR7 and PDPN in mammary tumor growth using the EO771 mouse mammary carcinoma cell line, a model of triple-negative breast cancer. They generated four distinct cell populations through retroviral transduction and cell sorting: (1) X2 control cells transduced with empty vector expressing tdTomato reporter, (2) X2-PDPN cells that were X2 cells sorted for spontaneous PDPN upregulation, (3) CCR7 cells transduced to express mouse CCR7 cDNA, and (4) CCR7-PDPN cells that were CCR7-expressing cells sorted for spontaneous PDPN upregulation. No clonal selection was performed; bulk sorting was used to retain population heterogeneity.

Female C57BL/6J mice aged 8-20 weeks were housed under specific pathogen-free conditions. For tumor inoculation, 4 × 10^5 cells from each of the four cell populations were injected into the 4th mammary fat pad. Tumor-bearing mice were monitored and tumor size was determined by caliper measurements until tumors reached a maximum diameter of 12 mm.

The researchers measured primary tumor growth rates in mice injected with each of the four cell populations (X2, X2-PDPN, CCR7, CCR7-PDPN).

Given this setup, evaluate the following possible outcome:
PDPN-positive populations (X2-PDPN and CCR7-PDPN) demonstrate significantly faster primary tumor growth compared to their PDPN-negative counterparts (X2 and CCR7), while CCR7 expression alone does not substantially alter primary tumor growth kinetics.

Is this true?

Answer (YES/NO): NO